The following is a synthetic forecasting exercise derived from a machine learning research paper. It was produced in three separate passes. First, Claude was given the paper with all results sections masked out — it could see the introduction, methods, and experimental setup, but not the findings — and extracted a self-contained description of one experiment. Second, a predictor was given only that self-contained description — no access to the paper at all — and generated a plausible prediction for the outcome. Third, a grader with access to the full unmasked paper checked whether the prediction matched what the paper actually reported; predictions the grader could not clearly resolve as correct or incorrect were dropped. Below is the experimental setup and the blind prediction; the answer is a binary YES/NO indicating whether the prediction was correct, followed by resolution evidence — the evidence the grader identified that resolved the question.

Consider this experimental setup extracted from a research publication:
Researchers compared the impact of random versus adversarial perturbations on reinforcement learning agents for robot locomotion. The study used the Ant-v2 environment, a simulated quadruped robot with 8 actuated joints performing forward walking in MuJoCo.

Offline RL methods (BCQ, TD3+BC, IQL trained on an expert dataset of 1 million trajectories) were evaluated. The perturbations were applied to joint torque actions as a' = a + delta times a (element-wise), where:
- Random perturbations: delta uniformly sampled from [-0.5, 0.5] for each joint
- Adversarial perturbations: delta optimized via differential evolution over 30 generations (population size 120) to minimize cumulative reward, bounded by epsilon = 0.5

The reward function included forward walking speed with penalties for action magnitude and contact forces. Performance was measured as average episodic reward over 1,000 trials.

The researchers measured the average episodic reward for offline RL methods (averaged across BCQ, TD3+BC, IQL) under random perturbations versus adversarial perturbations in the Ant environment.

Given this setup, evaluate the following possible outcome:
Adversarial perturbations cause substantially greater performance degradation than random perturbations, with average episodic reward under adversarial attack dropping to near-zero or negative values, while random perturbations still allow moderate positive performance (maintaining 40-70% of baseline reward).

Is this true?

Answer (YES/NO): YES